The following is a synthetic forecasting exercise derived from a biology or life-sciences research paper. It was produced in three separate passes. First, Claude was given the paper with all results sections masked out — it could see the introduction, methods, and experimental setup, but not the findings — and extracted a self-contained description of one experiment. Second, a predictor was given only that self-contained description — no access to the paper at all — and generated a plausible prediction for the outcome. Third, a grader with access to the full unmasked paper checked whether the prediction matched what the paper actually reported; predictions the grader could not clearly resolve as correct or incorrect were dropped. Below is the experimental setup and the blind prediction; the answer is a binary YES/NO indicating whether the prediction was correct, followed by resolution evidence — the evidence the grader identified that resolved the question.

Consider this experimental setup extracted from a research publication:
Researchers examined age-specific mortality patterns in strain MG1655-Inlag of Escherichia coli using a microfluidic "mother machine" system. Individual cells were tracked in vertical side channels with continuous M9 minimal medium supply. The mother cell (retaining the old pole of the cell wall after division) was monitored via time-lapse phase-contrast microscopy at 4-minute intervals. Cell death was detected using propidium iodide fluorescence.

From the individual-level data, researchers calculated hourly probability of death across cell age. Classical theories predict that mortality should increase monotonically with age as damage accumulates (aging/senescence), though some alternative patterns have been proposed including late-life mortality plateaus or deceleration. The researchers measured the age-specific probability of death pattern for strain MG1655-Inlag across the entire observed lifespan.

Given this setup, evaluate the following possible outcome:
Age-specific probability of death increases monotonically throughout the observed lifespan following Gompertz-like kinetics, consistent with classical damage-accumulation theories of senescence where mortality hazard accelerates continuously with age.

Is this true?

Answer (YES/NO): NO